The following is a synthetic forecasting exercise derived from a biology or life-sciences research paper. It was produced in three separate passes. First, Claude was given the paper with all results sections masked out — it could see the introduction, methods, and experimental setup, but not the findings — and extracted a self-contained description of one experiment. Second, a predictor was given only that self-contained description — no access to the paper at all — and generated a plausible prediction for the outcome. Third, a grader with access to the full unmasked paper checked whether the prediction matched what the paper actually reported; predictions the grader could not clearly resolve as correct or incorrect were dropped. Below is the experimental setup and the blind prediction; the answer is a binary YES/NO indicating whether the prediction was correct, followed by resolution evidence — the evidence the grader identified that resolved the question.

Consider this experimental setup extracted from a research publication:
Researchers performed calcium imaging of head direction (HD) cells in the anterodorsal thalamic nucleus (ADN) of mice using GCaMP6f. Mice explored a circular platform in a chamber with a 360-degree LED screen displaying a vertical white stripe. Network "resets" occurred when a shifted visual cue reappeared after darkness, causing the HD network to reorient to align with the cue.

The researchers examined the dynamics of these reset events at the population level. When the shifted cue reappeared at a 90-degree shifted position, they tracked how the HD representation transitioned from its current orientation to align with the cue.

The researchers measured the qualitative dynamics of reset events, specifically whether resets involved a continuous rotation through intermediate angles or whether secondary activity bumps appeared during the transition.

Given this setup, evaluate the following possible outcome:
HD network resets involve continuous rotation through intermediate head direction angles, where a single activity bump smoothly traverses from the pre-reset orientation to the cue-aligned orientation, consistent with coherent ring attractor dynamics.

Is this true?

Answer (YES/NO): YES